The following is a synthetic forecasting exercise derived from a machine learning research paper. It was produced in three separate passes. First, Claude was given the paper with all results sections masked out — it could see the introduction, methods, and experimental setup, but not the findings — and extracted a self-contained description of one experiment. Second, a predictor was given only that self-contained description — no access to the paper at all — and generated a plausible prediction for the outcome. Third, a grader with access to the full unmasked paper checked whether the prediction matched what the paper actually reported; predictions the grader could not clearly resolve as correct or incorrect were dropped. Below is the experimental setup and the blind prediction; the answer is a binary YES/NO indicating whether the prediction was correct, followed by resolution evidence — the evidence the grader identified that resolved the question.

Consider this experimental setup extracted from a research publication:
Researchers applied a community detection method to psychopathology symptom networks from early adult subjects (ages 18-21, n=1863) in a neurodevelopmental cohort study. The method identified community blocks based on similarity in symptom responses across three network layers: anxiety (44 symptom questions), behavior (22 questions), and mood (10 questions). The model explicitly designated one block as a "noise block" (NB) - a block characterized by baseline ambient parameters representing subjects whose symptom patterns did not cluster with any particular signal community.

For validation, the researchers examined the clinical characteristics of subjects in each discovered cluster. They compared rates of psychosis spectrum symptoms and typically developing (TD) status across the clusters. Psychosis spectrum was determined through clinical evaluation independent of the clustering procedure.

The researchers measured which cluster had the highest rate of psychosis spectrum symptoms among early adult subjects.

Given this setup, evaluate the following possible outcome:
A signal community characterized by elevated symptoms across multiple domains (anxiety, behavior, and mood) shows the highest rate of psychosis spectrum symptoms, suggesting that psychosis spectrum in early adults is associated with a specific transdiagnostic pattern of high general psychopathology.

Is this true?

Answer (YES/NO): NO